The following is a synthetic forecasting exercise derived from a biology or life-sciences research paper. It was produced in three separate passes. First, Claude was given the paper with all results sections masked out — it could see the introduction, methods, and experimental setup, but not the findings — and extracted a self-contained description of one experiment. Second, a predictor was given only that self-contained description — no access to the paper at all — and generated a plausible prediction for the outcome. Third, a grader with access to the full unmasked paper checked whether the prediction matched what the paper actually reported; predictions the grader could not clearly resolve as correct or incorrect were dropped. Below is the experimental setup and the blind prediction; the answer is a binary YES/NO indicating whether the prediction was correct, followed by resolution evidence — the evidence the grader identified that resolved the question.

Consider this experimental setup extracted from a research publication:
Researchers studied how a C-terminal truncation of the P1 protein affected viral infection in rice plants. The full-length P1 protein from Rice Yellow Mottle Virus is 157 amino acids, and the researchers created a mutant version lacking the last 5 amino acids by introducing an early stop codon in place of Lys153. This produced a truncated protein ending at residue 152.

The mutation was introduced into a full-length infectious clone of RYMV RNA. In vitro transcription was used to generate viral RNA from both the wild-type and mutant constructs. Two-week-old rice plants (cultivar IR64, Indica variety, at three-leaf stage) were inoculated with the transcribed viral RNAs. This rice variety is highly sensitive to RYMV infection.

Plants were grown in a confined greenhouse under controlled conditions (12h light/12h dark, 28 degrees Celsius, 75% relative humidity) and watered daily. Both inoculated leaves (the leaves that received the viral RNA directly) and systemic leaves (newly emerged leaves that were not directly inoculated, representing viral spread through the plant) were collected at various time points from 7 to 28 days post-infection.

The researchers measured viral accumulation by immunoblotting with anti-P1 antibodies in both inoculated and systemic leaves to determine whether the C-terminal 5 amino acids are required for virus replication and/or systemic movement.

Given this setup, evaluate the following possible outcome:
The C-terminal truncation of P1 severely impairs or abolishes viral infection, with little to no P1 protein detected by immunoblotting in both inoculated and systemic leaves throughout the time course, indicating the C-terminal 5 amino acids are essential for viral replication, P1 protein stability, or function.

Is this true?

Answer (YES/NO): NO